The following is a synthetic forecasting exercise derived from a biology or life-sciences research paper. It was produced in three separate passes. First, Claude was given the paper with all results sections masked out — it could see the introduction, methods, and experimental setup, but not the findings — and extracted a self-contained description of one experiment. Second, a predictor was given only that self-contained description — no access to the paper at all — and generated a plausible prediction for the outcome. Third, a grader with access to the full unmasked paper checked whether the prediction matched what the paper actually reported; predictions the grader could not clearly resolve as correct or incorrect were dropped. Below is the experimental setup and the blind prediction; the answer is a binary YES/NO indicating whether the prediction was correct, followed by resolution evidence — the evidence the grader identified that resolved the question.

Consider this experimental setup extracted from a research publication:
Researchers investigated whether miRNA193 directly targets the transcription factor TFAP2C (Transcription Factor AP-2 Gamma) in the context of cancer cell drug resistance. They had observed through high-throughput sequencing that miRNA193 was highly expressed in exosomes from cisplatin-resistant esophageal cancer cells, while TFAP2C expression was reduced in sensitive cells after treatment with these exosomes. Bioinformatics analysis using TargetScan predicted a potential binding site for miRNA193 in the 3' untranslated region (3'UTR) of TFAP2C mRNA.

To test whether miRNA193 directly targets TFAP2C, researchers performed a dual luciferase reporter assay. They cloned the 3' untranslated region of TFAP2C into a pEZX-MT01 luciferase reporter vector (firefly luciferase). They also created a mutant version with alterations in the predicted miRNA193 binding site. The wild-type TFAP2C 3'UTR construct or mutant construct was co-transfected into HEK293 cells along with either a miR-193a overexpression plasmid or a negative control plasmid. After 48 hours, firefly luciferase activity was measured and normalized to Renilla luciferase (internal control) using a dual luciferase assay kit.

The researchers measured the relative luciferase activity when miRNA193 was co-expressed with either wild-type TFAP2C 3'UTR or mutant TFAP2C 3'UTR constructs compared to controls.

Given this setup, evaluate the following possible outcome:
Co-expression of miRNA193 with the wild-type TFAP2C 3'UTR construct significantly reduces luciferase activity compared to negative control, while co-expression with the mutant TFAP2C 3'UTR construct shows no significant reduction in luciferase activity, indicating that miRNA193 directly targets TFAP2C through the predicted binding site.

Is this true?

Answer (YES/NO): YES